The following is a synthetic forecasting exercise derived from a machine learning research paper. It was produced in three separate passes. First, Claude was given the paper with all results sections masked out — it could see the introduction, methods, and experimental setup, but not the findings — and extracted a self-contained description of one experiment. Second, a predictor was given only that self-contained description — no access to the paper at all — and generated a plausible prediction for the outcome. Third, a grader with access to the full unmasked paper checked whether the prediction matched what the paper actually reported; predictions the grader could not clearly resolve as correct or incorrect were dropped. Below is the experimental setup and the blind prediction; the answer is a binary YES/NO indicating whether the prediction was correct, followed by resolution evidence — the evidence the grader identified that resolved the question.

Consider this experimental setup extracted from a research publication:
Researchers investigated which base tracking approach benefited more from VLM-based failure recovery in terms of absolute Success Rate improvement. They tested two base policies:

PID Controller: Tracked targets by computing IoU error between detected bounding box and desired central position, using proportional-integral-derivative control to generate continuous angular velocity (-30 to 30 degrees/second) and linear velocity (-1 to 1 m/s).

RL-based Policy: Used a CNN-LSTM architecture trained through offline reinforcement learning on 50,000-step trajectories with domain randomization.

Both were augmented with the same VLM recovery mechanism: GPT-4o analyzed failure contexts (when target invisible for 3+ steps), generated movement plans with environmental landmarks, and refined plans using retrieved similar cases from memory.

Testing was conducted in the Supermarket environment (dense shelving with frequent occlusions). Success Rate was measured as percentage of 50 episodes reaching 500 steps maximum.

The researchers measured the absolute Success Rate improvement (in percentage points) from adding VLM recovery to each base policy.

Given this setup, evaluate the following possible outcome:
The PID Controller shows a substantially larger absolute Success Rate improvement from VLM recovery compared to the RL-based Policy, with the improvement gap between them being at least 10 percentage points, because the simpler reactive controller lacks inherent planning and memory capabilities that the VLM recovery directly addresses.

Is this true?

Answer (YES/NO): NO